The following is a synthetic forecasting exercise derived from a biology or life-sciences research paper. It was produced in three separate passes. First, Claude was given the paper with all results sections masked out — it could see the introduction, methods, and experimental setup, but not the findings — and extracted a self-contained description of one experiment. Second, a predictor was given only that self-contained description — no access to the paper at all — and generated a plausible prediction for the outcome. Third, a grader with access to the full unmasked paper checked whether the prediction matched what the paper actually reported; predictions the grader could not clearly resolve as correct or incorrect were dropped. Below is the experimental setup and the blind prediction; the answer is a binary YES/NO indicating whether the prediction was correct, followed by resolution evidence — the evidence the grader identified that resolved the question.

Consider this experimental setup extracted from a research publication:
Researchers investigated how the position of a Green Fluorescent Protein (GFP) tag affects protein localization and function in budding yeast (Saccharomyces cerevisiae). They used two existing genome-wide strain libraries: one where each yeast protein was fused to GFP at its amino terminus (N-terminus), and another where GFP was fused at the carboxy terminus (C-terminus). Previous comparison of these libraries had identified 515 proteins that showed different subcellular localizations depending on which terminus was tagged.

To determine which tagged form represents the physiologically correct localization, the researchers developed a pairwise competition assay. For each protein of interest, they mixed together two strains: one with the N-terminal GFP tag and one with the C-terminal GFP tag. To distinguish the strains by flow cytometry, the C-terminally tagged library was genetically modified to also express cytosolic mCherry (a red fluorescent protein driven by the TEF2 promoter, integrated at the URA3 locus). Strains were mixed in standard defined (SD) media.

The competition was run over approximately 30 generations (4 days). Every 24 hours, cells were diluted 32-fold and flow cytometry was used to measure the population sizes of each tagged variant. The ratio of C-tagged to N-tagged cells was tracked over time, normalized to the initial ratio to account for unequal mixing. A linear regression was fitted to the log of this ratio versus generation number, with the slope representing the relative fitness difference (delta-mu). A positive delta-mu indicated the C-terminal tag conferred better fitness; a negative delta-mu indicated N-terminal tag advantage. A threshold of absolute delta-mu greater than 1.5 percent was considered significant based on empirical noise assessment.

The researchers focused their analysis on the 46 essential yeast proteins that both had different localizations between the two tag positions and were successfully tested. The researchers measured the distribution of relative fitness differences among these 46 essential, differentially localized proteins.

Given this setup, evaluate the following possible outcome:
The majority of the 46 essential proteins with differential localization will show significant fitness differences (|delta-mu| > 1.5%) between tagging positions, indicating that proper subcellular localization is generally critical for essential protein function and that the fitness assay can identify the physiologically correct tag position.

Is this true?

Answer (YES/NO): NO